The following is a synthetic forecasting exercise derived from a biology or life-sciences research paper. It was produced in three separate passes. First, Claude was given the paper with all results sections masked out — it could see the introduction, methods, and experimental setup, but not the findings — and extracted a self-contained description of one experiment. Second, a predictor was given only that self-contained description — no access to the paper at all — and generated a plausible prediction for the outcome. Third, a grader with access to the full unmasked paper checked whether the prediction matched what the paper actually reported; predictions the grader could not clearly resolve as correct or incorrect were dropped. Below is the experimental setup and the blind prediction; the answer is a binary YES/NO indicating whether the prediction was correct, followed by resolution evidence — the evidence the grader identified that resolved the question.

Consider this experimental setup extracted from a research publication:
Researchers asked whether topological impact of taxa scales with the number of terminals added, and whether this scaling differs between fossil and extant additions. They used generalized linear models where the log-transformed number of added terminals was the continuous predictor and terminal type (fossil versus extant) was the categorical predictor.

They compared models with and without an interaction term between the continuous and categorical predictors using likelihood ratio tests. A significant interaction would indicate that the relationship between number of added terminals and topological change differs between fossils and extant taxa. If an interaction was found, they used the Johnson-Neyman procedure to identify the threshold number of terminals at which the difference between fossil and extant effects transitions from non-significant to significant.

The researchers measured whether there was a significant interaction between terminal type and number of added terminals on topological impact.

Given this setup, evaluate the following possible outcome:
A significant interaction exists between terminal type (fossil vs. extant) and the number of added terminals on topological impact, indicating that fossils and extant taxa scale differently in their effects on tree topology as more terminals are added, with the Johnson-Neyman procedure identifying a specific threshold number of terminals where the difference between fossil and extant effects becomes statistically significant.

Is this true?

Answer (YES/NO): NO